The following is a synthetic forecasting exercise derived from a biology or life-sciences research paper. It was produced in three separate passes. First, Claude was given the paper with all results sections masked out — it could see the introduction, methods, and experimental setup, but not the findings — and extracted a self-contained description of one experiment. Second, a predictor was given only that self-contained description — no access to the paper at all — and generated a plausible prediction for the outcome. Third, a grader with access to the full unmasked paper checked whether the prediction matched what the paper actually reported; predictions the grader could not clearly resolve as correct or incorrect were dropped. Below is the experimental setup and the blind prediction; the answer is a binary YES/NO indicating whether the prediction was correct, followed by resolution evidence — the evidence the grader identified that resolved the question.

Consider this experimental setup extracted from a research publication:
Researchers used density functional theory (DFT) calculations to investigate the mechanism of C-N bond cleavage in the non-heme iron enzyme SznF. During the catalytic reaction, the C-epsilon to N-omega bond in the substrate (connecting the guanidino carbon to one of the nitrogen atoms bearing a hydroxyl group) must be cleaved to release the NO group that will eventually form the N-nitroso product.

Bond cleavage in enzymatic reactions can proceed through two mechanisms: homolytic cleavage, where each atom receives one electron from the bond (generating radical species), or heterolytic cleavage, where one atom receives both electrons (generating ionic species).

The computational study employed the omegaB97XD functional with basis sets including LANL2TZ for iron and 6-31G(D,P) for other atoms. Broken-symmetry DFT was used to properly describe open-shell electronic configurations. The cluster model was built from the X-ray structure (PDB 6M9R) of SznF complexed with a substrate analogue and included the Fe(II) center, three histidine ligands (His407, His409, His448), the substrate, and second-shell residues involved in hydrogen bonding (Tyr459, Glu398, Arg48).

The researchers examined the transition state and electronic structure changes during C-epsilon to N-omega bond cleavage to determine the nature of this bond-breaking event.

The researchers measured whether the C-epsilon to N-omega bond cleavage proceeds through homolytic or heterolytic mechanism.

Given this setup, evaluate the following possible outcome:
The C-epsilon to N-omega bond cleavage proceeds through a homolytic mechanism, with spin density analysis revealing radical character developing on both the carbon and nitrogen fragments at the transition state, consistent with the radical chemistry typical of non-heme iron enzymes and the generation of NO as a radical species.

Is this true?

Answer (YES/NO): NO